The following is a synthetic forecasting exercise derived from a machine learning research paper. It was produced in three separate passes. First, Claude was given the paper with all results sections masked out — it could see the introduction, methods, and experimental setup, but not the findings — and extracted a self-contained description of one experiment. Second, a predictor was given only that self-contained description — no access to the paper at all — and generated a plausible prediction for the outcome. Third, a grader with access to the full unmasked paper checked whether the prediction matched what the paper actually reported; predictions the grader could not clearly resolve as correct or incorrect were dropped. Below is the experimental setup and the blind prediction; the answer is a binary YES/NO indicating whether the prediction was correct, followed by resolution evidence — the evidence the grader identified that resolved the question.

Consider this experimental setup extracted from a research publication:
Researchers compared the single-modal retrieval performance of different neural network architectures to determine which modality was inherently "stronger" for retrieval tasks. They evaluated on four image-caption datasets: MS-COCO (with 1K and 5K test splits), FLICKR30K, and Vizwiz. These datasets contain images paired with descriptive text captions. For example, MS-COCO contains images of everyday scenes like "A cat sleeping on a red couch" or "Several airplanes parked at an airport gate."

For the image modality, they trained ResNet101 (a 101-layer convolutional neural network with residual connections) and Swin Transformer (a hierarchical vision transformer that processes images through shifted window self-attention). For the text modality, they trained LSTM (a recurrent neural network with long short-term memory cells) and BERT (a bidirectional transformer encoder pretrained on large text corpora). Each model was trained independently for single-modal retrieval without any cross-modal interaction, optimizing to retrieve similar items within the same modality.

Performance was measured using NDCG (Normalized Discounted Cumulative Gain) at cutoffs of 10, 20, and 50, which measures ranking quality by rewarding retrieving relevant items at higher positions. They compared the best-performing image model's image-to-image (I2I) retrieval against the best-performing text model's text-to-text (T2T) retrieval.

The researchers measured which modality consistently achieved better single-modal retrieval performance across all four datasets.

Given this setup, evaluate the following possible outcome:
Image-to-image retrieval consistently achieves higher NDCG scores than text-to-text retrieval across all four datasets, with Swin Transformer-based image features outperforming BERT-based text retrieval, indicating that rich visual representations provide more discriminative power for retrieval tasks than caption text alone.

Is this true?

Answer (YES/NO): NO